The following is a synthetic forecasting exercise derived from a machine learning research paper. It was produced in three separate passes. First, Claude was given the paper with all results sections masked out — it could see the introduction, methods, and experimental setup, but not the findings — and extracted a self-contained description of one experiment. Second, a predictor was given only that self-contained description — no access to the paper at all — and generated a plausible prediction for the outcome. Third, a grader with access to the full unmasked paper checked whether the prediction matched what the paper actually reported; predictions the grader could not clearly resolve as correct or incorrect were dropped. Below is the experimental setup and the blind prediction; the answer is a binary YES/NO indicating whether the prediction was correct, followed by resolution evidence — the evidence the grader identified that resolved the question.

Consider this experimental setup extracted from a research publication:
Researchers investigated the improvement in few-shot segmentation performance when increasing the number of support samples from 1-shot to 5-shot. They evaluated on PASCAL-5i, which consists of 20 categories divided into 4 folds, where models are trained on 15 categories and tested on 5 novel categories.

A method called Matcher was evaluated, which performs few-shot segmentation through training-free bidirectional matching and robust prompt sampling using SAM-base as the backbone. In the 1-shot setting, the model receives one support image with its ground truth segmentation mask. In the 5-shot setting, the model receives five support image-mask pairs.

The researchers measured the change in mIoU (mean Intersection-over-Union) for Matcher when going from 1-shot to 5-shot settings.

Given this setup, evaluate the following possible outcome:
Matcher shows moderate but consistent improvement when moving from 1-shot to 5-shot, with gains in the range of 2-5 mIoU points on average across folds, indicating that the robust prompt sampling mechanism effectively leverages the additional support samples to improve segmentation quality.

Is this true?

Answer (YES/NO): NO